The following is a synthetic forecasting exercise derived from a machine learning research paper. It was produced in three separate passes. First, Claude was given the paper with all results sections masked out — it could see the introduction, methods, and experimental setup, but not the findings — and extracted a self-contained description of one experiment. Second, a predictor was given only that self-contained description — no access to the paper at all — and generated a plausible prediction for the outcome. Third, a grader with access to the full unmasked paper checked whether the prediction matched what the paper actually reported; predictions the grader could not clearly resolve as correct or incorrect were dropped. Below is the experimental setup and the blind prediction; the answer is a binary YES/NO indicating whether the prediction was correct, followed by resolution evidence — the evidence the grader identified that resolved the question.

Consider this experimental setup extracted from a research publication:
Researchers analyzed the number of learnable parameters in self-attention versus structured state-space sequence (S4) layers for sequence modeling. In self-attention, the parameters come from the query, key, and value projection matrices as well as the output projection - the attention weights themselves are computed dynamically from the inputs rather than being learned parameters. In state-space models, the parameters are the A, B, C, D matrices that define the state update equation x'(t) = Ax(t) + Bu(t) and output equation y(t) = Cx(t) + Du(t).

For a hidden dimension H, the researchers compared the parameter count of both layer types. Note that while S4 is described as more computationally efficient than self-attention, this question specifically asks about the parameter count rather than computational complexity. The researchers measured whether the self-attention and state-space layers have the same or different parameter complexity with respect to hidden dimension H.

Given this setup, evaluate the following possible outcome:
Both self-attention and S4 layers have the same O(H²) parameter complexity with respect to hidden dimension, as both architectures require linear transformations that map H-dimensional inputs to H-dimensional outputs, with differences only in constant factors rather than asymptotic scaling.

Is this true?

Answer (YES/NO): YES